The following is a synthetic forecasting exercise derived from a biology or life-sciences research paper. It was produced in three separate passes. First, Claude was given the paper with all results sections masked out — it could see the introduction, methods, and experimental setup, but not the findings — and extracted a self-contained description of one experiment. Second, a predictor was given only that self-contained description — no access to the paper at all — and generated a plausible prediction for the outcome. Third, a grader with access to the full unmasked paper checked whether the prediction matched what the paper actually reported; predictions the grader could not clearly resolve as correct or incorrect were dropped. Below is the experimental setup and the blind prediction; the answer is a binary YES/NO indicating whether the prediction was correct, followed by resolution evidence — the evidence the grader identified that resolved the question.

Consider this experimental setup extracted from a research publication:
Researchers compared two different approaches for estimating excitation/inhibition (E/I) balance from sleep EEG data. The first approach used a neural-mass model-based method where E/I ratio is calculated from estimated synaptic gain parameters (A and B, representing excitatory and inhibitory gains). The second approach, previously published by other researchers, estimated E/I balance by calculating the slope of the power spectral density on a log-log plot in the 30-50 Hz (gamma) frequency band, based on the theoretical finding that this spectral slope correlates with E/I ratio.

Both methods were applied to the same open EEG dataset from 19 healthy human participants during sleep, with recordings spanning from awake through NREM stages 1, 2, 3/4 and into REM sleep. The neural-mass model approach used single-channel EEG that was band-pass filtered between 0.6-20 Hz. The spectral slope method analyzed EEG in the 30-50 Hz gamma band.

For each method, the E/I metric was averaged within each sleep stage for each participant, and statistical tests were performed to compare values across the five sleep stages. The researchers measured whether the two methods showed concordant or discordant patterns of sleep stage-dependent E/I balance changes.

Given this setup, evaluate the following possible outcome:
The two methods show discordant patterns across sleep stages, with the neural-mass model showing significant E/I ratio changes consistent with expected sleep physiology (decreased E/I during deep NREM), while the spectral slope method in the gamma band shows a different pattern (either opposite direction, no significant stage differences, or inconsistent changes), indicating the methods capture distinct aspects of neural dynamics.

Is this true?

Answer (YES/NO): NO